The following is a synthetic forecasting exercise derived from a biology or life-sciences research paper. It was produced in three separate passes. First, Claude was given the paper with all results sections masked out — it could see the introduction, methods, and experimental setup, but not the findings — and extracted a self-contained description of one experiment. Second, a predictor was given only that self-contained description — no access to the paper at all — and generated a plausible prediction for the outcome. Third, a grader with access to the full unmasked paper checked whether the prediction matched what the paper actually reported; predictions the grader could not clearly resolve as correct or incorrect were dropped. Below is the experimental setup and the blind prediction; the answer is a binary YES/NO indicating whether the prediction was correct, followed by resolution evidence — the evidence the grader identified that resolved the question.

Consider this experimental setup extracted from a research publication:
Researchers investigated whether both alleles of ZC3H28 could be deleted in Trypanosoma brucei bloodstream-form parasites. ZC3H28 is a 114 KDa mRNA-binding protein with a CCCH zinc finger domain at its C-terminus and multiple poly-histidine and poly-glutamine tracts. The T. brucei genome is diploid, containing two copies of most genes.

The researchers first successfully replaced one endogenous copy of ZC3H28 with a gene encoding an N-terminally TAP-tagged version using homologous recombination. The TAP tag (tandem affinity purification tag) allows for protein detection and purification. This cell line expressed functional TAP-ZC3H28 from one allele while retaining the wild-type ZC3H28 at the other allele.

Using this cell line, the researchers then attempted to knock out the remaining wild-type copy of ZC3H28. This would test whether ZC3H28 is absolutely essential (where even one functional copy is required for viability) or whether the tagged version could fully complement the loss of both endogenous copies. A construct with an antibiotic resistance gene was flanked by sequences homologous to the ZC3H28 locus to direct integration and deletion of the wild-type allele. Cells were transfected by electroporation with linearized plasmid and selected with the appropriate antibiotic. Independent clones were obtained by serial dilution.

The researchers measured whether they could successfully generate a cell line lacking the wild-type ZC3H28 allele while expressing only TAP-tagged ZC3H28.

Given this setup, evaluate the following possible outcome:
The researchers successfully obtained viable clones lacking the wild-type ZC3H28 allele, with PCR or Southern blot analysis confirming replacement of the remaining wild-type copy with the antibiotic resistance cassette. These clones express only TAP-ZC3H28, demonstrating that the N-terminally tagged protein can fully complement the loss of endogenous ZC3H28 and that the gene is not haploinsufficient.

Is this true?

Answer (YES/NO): NO